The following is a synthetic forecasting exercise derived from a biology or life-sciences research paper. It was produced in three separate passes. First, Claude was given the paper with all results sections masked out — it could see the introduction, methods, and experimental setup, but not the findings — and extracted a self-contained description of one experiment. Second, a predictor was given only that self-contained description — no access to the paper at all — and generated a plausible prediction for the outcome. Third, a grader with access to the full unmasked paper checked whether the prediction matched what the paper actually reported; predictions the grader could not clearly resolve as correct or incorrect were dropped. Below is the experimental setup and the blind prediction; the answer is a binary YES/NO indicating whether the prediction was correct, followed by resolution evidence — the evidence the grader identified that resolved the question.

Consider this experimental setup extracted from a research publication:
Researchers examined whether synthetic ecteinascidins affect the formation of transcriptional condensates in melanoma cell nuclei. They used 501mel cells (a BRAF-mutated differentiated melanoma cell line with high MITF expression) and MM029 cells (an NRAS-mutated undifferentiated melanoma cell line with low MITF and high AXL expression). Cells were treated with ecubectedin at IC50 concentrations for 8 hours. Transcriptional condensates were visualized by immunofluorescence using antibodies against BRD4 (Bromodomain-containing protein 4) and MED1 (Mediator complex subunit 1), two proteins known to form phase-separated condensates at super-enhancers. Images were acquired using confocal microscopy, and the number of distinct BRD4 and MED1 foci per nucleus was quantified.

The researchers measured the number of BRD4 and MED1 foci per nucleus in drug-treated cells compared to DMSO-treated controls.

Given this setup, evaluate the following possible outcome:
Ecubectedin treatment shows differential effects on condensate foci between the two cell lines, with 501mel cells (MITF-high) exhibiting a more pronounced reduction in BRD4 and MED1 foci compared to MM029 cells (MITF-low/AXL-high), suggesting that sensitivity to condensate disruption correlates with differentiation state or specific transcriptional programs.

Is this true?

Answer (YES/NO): NO